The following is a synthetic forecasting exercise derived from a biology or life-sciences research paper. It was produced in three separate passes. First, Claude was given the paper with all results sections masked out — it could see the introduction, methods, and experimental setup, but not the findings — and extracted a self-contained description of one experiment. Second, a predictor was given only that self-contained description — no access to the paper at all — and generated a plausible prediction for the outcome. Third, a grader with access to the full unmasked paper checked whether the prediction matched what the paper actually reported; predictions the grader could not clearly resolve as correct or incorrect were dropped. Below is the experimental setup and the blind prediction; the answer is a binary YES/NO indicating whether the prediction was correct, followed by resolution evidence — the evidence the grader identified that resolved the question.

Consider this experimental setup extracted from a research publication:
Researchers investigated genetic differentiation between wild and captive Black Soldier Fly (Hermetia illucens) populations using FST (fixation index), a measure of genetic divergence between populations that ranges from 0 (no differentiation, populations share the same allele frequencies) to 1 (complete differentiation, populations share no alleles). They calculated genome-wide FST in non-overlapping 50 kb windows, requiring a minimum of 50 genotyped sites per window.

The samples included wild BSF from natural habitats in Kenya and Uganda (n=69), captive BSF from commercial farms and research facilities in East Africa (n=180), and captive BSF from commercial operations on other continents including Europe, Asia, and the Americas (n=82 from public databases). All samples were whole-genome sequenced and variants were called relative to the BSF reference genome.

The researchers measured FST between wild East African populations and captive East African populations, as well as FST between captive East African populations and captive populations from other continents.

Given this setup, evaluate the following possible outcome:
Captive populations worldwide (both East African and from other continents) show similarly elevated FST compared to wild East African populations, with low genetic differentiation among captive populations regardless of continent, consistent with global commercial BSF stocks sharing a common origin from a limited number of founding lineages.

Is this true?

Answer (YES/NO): YES